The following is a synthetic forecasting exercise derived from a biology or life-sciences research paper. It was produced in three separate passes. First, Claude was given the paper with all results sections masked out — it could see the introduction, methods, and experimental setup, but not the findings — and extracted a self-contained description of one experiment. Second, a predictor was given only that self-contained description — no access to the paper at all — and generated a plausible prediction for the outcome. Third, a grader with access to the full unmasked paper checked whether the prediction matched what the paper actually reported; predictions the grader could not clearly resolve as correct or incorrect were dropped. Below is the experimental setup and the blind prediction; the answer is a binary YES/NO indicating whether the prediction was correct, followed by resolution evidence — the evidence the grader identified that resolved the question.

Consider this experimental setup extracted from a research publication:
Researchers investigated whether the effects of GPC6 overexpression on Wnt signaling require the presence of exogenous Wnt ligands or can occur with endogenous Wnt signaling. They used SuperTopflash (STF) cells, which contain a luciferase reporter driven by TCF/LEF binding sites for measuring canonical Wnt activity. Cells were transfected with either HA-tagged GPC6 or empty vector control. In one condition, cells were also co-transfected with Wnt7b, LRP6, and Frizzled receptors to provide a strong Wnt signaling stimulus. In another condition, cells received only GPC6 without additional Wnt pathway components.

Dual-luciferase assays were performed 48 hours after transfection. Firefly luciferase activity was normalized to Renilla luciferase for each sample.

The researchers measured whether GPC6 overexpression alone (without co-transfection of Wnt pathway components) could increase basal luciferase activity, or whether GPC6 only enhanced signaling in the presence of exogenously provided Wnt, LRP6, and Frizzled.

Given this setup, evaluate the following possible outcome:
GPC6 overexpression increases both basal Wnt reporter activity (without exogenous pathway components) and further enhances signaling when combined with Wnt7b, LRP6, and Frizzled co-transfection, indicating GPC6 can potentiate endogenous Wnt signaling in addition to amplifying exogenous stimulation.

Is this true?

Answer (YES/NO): YES